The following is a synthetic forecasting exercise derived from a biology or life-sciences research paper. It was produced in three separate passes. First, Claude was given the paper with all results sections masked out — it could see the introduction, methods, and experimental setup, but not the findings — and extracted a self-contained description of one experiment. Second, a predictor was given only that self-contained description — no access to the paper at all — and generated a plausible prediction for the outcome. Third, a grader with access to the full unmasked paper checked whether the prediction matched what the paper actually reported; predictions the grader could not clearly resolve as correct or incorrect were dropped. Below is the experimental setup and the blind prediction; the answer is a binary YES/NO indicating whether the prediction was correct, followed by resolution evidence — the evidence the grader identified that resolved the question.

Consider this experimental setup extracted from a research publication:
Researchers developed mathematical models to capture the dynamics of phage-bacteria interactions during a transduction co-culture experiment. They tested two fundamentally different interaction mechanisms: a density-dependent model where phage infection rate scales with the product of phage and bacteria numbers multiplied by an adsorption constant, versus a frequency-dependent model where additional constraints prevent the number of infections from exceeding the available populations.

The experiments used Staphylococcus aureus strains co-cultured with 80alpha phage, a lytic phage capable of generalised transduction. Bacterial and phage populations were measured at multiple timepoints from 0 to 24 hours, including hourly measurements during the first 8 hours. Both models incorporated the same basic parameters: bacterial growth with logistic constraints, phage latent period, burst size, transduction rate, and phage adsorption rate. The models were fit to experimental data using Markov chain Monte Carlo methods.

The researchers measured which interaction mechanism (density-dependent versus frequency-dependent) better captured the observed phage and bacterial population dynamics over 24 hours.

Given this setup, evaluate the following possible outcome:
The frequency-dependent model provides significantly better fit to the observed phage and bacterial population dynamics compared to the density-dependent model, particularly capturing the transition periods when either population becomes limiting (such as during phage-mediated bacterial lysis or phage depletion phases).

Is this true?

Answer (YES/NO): YES